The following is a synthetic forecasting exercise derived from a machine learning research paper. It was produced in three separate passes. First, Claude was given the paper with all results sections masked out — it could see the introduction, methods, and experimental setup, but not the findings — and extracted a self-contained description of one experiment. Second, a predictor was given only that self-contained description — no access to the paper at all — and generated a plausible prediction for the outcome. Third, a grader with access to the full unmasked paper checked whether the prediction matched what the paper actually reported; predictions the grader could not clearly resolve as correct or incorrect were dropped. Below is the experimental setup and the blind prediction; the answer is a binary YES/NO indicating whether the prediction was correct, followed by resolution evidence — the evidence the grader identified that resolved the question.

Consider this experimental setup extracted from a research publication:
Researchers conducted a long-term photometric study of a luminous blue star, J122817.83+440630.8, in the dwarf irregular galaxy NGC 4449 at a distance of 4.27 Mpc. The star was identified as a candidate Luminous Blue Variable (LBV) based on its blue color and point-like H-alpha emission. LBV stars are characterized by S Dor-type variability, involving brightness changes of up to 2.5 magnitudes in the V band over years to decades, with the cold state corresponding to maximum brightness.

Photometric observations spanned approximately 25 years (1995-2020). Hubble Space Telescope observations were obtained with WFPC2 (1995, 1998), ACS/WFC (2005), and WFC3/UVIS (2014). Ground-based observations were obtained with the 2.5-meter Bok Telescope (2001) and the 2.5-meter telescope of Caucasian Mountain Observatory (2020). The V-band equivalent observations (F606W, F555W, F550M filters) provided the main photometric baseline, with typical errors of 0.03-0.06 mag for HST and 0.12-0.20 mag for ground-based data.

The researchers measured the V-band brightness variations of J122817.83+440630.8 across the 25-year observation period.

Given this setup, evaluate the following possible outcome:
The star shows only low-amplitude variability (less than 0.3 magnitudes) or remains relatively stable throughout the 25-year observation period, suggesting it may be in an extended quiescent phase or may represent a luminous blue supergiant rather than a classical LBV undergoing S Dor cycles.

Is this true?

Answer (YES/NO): NO